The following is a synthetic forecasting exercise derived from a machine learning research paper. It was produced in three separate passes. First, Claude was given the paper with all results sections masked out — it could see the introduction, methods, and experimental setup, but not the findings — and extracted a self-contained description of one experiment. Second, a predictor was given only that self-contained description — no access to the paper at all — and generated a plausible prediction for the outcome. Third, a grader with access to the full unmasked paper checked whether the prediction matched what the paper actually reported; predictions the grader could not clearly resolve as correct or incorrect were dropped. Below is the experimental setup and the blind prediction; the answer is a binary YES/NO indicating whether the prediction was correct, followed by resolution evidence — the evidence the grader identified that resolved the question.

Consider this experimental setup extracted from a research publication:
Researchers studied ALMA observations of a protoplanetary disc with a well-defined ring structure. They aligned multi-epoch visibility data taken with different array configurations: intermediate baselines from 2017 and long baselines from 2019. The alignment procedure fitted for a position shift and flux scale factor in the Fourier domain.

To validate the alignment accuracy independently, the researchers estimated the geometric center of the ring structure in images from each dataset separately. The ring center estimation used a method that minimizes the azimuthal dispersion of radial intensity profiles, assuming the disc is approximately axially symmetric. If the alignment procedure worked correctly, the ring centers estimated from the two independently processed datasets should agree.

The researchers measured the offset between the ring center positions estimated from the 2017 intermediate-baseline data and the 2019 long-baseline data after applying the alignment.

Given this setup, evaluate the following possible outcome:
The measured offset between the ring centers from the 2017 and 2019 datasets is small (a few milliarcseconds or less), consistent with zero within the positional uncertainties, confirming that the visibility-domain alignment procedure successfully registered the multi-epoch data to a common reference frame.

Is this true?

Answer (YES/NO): YES